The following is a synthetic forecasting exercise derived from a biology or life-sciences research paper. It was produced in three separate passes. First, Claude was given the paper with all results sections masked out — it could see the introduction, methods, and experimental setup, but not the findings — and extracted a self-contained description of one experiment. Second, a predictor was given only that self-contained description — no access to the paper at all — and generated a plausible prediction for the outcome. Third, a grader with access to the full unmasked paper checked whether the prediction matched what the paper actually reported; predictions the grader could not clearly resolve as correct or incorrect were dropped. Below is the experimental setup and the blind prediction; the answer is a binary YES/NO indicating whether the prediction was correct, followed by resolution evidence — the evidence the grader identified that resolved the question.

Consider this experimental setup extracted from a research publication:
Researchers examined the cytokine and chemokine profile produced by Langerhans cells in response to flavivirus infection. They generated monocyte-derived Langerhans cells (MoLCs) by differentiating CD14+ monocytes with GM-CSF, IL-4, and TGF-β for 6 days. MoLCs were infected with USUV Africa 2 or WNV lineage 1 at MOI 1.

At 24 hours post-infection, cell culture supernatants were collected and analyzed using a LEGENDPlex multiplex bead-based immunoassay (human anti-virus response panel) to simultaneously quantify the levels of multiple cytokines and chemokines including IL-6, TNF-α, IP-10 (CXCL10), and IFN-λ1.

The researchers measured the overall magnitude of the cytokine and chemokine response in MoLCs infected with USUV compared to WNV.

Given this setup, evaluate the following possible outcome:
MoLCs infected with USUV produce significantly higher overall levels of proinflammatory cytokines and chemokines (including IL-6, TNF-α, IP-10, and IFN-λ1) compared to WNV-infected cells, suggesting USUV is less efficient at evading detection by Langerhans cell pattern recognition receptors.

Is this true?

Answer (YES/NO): NO